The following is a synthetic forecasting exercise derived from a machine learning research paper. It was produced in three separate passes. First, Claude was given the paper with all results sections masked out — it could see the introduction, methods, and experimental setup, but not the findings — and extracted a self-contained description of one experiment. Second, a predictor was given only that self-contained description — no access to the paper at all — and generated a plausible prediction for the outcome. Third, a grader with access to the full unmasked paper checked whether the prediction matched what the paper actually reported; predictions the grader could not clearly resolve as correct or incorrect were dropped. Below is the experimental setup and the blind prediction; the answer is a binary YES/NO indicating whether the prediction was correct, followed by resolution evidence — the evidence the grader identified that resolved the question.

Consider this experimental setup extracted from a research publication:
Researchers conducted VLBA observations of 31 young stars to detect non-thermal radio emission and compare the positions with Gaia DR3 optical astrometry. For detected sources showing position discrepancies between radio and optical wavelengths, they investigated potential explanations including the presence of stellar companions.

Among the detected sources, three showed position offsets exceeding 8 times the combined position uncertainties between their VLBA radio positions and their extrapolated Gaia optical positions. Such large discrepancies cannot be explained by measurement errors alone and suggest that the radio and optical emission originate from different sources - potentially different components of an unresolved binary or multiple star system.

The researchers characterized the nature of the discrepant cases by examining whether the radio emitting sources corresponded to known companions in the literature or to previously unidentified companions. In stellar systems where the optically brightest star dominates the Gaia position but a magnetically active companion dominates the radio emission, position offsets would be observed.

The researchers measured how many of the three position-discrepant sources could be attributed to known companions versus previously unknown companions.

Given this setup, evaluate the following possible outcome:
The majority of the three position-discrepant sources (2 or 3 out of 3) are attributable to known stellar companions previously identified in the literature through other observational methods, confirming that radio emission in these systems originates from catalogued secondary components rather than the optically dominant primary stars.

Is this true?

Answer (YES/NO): NO